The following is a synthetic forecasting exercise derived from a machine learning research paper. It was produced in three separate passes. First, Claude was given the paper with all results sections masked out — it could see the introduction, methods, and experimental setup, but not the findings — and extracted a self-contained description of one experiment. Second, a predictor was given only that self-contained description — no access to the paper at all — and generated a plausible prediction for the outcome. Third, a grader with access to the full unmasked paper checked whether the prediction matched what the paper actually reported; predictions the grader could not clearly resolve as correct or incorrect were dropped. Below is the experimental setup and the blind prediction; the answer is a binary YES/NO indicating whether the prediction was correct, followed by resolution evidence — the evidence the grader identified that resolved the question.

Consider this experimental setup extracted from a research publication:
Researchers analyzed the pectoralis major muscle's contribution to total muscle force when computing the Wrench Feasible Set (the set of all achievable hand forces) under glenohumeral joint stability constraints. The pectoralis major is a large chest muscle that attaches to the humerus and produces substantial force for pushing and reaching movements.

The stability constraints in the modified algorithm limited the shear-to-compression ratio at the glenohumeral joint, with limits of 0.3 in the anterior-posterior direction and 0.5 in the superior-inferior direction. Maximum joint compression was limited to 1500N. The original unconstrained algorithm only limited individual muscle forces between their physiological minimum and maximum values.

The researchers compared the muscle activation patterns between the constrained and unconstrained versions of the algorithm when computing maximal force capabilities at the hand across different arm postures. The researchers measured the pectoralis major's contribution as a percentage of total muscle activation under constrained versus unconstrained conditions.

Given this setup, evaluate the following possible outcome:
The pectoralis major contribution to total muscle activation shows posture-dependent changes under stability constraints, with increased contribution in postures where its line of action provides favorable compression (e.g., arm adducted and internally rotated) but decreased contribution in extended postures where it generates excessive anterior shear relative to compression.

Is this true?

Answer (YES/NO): NO